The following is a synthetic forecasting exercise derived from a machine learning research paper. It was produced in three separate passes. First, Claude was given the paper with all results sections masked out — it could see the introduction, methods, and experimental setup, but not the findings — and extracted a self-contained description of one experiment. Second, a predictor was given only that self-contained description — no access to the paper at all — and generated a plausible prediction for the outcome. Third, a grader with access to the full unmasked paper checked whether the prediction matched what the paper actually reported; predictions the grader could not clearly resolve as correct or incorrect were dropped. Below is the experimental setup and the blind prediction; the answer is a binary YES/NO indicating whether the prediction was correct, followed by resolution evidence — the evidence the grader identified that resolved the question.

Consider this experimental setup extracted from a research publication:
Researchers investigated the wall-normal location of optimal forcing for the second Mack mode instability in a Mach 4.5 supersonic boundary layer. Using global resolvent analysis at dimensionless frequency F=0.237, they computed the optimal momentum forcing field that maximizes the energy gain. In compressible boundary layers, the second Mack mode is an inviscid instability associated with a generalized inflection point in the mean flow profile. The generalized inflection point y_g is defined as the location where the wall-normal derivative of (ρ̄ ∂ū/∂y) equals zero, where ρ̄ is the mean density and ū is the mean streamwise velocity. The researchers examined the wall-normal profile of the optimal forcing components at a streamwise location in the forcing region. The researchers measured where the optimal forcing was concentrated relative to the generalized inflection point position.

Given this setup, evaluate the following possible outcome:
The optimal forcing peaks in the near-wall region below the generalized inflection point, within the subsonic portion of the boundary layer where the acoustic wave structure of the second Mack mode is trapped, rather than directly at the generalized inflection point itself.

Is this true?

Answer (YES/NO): NO